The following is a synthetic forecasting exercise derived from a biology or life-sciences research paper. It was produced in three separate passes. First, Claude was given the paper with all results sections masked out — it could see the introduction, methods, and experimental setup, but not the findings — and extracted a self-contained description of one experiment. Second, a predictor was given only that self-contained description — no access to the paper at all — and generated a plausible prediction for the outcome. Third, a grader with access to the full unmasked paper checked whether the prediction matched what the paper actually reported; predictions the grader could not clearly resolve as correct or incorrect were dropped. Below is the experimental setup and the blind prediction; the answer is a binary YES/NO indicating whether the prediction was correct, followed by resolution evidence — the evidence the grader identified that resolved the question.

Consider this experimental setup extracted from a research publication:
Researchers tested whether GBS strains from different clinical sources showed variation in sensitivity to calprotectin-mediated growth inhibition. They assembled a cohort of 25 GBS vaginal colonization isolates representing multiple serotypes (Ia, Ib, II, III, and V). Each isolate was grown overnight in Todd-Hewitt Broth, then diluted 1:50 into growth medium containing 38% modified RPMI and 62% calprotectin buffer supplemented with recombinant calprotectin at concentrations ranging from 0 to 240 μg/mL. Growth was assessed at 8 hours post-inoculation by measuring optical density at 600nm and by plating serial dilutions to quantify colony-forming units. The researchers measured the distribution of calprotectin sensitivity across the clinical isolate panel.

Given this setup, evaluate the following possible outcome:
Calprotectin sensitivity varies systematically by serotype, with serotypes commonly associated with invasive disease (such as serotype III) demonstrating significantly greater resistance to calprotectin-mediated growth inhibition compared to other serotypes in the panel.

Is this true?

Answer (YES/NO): NO